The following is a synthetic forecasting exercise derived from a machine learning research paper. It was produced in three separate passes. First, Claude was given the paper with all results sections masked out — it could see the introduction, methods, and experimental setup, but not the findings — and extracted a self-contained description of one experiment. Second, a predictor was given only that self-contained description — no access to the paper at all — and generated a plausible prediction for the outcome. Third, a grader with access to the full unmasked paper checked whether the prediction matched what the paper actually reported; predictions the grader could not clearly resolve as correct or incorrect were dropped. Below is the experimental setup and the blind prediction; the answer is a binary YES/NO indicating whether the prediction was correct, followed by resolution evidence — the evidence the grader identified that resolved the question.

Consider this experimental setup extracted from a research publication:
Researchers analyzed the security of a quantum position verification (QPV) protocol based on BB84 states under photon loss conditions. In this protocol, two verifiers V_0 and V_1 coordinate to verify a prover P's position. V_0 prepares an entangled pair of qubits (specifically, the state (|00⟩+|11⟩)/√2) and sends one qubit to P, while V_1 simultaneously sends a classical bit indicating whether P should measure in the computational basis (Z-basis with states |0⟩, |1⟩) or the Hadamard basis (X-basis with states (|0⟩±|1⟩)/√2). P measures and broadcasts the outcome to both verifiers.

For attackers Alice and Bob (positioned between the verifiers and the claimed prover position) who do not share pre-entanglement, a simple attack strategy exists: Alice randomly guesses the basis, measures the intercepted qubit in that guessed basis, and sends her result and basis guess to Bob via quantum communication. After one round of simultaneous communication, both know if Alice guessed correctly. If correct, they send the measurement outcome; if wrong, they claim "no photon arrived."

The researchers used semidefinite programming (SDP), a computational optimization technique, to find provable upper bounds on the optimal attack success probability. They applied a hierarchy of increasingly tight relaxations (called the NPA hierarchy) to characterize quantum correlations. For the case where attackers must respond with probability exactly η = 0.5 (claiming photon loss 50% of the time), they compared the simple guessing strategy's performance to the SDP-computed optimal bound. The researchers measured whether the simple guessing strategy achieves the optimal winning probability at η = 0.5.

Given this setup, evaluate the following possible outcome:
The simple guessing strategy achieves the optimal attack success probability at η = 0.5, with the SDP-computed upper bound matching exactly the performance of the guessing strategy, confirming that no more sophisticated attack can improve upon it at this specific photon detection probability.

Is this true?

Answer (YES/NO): YES